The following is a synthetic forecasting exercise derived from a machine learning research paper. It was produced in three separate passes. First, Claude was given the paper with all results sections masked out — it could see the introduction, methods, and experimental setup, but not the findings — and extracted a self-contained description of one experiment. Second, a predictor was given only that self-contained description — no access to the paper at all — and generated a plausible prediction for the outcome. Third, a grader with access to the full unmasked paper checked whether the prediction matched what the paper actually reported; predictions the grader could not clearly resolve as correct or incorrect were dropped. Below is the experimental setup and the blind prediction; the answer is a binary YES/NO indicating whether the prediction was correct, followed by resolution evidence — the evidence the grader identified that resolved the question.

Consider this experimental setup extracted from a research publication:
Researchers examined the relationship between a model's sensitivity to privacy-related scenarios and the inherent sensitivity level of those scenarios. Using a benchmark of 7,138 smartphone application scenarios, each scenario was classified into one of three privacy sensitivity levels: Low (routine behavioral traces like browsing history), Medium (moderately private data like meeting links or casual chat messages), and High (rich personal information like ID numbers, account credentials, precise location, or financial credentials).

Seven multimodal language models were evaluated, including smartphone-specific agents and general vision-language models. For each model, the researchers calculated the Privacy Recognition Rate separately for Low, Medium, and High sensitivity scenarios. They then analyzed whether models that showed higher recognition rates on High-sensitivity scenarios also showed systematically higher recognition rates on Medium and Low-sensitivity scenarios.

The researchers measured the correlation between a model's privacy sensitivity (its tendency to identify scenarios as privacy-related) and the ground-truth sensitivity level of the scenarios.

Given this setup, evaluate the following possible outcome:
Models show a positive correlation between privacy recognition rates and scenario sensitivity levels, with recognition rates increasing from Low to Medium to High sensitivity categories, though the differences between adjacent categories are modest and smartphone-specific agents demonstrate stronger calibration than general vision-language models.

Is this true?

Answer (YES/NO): NO